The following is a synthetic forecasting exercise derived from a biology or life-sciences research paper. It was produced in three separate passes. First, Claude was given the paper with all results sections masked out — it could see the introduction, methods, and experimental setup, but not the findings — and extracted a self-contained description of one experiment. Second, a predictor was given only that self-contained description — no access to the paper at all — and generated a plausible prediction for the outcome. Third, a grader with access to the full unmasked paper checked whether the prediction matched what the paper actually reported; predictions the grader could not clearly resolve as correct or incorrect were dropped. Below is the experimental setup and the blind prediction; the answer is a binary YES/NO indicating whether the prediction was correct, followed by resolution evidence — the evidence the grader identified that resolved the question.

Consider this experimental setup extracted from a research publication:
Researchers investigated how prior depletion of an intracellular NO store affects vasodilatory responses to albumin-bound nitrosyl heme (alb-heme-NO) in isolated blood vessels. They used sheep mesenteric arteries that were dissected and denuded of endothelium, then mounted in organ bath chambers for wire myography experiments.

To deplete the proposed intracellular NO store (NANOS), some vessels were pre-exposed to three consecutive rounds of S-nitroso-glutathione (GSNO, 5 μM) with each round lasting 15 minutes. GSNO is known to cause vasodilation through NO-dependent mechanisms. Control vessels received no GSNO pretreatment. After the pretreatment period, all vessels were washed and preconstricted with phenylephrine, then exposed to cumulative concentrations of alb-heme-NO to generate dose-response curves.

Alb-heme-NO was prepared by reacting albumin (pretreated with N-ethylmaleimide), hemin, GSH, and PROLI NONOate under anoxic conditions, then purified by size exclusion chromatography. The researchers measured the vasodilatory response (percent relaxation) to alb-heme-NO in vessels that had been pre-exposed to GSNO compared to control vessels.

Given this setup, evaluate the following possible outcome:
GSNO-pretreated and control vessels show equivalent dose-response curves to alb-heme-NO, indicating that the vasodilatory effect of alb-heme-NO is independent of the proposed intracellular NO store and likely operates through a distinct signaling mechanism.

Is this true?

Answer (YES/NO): NO